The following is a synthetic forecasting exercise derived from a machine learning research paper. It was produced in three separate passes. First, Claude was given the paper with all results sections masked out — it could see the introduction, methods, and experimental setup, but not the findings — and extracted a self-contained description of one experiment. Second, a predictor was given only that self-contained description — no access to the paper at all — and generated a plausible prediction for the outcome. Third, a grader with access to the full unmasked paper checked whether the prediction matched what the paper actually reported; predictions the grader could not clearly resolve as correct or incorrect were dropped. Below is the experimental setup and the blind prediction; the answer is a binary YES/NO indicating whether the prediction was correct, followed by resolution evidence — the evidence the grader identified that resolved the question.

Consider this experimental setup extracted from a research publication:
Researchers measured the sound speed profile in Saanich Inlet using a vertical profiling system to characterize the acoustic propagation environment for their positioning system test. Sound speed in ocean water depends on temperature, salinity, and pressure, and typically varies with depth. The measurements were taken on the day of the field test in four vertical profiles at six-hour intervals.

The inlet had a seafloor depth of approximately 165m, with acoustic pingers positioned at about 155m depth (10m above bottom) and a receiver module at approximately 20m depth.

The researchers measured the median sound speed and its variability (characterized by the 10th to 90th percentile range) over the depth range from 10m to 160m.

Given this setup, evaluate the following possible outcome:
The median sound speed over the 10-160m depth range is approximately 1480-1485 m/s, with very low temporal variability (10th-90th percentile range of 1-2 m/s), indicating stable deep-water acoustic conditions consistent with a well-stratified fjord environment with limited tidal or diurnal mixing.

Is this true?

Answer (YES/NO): NO